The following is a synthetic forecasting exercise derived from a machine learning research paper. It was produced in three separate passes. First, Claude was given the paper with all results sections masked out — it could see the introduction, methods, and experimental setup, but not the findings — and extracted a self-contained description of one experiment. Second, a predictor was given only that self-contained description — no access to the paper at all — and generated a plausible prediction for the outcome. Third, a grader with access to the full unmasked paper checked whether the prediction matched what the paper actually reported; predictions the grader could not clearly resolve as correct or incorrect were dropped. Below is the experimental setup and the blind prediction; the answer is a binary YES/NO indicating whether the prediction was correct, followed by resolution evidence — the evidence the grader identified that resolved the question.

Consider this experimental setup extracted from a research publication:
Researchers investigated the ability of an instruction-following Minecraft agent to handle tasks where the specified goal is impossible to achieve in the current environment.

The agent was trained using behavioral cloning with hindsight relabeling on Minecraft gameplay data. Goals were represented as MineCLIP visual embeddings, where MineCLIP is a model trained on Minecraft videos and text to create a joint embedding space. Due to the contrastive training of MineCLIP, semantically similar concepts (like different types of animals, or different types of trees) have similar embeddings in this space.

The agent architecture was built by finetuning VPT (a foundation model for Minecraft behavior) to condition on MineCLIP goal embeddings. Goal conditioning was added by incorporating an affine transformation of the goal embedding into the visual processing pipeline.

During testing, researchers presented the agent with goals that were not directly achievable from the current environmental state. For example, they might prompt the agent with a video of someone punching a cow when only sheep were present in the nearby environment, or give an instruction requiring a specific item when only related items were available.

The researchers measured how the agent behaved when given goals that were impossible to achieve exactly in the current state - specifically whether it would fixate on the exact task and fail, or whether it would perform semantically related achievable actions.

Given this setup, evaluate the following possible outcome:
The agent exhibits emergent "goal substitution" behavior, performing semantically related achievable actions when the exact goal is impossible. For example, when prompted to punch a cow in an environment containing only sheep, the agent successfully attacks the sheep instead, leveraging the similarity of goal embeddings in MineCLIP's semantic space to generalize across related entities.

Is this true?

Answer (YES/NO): YES